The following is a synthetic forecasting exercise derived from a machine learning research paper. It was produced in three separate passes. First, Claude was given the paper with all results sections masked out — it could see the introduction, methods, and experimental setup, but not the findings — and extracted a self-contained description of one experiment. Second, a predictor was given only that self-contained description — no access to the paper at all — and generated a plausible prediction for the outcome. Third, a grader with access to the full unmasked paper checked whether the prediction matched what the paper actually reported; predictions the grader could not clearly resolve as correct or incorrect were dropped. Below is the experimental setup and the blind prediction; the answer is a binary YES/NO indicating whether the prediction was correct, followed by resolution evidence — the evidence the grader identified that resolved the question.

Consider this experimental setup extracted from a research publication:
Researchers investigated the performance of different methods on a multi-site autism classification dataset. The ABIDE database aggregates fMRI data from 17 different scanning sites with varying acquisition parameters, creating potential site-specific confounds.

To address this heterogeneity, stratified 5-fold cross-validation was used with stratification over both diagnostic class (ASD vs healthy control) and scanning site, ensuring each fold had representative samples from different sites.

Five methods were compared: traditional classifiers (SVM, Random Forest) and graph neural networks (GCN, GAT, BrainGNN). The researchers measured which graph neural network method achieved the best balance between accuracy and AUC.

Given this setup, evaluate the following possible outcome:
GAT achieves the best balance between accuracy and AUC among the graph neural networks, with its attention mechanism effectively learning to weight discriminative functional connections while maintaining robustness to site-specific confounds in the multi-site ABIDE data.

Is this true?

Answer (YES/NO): NO